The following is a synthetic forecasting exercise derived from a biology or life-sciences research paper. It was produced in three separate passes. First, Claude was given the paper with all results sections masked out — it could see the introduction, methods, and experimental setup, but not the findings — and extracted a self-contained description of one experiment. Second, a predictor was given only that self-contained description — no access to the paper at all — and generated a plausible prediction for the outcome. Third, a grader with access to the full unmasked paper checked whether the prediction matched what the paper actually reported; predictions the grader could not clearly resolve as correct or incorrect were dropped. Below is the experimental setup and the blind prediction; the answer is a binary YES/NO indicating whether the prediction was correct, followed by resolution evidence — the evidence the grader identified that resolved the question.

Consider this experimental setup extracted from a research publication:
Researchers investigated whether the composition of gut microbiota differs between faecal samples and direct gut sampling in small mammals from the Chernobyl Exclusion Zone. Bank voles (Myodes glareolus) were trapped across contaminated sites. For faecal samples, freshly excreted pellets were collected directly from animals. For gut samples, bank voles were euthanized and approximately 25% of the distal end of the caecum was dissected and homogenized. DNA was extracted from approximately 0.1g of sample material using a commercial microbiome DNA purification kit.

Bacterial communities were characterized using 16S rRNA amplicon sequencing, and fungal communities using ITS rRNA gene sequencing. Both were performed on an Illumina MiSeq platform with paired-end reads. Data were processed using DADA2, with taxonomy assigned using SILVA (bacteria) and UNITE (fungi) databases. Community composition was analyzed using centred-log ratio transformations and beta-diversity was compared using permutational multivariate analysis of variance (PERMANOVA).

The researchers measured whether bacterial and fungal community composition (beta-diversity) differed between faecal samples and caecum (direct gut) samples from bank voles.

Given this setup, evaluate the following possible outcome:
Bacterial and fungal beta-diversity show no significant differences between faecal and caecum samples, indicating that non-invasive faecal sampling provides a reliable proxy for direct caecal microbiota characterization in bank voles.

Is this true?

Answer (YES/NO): NO